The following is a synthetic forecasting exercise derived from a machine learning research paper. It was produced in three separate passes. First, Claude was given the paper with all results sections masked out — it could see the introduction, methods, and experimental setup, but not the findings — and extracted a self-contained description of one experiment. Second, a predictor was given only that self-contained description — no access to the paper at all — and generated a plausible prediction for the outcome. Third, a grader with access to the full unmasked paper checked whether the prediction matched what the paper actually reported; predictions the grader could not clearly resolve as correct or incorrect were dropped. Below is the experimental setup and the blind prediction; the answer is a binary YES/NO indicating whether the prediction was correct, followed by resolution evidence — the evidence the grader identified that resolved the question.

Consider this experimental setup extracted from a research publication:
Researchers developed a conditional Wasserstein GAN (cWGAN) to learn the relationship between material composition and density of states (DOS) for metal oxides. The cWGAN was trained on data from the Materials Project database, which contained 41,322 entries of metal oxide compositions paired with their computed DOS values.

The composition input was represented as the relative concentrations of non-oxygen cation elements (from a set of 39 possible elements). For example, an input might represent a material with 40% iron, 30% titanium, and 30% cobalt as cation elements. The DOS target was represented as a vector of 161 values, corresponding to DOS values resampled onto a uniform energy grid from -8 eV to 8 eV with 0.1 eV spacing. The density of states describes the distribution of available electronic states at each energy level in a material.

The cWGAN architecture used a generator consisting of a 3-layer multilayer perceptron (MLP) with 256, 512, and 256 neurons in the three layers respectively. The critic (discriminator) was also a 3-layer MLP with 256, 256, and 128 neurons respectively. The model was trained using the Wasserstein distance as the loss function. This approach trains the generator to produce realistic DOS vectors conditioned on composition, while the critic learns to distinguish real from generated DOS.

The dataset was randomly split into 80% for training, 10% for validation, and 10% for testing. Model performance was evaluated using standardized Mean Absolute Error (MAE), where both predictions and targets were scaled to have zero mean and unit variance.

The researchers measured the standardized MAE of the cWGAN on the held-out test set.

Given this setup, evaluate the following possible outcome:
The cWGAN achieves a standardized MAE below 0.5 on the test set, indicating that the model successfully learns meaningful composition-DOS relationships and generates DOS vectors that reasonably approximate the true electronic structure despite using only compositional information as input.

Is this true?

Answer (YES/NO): YES